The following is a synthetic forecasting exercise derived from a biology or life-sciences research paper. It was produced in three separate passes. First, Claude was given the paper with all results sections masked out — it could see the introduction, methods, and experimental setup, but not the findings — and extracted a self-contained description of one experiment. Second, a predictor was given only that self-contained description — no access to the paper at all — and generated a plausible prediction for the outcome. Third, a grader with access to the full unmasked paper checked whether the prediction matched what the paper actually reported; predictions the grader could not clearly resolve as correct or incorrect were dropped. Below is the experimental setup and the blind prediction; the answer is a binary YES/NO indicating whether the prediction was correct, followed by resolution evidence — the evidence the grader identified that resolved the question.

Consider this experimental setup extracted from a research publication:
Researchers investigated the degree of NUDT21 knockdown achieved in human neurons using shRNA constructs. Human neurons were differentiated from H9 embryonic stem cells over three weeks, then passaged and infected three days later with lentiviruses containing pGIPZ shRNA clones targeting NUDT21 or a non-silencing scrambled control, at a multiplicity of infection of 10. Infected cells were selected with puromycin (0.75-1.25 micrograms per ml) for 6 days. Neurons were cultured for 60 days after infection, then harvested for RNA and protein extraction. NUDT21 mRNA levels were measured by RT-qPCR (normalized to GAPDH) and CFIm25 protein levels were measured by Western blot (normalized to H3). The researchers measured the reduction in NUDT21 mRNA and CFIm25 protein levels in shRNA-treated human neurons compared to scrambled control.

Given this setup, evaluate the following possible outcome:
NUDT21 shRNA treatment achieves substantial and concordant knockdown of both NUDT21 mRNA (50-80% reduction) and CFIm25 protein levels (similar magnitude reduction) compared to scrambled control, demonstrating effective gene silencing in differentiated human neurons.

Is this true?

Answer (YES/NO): NO